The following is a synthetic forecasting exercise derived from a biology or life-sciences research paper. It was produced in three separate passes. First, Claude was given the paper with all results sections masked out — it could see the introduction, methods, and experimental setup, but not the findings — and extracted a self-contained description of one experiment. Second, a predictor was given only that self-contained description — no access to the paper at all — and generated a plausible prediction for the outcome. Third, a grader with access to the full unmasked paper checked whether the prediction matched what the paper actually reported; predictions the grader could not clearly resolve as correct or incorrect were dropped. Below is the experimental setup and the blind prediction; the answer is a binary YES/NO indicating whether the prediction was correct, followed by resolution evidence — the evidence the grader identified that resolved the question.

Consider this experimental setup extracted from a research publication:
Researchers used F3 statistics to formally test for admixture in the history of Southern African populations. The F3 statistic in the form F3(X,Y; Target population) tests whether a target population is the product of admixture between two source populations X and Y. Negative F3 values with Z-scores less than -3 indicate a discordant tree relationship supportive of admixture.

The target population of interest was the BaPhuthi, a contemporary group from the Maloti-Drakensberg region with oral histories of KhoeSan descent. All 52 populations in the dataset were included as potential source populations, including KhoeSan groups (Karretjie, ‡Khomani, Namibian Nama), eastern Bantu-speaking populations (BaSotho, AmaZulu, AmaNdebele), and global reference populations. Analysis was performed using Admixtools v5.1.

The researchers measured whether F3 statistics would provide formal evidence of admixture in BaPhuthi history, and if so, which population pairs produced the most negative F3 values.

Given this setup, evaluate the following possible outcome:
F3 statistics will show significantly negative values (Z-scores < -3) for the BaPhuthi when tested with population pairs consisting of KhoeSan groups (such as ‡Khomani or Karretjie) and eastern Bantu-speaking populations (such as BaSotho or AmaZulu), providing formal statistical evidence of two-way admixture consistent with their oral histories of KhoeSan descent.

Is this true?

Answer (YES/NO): NO